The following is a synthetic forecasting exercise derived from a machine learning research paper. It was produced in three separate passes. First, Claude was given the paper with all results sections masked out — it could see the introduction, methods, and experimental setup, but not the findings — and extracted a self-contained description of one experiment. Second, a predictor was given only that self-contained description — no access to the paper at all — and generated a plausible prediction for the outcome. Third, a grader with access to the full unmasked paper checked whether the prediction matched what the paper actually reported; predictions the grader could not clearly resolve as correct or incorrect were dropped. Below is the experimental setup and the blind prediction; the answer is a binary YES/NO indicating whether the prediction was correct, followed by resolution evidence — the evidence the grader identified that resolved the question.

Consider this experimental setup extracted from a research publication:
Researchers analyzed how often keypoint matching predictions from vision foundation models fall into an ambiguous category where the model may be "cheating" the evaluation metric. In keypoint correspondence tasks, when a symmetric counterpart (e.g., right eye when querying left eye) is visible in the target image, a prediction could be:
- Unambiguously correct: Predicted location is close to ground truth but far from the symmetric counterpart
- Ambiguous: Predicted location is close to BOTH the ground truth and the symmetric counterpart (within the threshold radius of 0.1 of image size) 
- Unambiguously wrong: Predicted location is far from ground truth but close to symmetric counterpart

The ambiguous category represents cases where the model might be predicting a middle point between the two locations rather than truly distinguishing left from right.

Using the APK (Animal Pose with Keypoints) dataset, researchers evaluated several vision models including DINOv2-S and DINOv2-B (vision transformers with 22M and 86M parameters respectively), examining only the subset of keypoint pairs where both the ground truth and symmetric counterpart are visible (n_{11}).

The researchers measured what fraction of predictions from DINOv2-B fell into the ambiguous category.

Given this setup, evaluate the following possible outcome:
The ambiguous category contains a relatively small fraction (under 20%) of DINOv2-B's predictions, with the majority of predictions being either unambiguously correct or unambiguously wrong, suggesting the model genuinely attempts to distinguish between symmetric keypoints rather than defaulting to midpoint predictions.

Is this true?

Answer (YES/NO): NO